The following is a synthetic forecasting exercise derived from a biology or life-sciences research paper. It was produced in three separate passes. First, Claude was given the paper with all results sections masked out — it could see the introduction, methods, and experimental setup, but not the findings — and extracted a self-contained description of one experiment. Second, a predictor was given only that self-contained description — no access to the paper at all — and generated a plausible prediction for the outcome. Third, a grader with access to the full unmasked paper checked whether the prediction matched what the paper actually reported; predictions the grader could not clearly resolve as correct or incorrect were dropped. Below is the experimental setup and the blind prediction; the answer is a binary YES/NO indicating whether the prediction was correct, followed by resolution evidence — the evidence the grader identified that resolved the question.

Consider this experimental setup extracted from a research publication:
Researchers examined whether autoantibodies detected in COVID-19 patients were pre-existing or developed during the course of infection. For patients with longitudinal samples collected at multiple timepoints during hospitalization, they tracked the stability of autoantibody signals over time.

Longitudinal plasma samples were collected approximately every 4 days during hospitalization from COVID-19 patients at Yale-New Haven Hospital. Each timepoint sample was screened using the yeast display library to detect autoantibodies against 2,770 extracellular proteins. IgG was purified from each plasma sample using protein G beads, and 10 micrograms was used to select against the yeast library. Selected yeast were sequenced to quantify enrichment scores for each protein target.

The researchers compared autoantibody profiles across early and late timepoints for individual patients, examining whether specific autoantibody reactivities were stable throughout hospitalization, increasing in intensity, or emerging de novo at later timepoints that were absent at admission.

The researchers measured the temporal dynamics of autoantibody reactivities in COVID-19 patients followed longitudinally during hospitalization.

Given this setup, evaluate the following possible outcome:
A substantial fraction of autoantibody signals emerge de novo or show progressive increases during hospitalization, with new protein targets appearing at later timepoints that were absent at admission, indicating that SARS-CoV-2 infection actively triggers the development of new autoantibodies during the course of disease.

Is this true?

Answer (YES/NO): NO